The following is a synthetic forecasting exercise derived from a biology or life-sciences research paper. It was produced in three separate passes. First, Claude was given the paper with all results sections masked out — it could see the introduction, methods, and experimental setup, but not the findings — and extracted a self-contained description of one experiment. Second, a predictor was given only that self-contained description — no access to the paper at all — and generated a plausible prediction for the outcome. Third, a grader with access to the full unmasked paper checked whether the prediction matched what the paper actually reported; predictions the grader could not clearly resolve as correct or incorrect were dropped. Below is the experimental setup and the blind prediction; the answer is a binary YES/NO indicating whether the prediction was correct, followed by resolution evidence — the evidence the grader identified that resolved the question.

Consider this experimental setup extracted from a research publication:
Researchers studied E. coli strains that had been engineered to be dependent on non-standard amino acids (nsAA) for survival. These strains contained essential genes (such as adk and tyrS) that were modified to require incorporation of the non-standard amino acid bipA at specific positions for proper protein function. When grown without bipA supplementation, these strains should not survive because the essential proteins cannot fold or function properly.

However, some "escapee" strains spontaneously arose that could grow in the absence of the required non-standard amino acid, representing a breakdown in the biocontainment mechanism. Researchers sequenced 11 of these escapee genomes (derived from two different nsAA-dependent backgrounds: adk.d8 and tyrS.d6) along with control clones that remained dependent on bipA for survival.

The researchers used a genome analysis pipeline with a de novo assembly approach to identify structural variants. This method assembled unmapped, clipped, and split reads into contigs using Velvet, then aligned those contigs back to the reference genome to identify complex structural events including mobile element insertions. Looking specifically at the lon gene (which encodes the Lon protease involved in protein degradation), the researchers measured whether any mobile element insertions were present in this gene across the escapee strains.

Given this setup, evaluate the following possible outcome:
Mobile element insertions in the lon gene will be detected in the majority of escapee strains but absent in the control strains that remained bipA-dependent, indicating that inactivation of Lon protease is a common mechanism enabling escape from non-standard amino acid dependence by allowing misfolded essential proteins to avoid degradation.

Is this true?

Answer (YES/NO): NO